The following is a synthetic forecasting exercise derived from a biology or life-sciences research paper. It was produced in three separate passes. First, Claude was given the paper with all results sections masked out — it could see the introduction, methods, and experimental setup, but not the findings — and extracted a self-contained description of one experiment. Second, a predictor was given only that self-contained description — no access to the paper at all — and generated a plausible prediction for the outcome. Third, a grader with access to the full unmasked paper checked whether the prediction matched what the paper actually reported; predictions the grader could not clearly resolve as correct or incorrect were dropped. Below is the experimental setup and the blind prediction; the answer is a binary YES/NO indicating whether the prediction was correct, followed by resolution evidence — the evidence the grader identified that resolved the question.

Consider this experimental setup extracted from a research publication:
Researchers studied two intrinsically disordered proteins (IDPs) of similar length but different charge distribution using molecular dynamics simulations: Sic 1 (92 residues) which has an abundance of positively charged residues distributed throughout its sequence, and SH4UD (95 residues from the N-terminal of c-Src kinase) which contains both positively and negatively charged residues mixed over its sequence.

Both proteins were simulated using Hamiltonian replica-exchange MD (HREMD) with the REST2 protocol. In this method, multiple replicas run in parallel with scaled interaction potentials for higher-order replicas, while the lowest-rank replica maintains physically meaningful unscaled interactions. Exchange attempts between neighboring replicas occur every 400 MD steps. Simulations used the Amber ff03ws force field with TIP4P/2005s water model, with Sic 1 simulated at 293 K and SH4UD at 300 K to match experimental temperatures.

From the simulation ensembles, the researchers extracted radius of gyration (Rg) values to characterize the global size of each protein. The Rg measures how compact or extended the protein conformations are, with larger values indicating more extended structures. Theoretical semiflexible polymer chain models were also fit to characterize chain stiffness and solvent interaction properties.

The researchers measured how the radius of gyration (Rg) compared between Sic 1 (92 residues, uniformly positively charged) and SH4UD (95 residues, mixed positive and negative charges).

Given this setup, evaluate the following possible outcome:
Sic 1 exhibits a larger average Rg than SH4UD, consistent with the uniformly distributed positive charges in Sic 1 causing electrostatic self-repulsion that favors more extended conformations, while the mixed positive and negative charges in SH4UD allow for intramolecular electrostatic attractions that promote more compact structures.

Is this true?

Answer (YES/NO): YES